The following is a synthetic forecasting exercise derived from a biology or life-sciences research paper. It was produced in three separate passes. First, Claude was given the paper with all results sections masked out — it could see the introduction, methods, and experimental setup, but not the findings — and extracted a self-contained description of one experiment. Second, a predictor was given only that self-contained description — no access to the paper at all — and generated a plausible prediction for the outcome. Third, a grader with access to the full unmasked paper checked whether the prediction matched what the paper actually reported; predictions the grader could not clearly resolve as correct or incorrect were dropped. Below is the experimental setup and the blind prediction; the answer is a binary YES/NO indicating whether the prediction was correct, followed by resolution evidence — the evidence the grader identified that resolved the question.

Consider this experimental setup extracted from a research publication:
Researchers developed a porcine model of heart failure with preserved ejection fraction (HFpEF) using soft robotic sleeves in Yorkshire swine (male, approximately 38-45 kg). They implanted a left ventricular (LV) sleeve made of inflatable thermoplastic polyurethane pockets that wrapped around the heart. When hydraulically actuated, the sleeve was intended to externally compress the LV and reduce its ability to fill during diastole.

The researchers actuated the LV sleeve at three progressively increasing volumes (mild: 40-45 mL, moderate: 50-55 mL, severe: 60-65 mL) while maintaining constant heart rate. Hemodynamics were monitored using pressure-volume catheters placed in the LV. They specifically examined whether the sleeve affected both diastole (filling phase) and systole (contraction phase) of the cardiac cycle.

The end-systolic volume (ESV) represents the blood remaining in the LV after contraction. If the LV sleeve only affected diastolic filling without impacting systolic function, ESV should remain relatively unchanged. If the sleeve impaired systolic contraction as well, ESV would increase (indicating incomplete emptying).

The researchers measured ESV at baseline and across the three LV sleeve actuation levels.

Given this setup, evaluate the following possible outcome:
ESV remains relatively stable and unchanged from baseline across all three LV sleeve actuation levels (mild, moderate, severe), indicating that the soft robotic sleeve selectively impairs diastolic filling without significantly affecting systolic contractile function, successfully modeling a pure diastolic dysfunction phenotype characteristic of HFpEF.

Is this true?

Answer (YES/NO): NO